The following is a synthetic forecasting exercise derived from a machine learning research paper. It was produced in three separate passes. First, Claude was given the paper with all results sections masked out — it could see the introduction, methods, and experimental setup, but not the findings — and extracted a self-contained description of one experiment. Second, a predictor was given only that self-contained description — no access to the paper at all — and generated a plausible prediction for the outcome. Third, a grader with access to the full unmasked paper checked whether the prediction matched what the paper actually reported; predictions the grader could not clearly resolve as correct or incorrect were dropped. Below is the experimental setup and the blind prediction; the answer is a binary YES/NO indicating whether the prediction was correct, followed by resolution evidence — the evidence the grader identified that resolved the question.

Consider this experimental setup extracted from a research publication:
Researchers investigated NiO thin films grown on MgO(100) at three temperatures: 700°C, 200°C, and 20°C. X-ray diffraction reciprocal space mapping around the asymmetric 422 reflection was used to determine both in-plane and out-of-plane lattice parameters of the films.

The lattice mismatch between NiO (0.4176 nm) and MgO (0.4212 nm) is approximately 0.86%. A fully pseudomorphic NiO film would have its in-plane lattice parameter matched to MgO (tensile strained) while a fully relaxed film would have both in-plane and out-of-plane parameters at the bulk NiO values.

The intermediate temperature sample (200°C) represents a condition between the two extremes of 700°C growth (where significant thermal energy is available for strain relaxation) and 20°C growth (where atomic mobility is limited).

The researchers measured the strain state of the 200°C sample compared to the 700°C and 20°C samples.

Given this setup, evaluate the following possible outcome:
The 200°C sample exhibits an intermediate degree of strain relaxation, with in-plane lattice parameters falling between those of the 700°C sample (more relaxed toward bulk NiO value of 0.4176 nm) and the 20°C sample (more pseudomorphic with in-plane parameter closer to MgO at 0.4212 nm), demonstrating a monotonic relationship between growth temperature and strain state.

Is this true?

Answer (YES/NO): NO